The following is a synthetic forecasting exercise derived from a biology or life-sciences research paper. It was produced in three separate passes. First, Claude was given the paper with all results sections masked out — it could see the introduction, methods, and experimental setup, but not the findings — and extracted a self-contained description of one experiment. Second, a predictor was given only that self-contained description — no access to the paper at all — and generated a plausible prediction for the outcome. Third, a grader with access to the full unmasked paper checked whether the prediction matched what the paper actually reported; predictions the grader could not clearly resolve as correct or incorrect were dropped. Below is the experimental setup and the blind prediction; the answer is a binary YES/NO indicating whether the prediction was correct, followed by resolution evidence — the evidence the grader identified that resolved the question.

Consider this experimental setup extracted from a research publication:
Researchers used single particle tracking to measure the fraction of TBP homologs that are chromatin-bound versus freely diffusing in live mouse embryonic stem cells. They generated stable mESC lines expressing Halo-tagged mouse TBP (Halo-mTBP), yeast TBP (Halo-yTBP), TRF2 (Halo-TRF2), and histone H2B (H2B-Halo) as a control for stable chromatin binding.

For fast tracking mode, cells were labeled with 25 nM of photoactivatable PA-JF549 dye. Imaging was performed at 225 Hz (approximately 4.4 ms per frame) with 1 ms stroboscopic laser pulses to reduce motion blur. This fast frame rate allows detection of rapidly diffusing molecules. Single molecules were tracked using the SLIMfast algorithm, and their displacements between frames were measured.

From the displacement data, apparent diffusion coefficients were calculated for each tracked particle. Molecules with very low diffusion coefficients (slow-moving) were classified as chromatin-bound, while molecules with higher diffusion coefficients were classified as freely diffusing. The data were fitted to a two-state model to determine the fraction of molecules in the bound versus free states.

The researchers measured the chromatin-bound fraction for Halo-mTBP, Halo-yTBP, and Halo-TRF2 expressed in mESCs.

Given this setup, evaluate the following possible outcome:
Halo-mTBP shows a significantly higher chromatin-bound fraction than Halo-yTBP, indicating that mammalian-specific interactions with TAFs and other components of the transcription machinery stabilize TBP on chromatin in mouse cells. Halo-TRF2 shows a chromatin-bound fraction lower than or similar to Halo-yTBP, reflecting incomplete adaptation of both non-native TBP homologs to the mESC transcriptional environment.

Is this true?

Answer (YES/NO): YES